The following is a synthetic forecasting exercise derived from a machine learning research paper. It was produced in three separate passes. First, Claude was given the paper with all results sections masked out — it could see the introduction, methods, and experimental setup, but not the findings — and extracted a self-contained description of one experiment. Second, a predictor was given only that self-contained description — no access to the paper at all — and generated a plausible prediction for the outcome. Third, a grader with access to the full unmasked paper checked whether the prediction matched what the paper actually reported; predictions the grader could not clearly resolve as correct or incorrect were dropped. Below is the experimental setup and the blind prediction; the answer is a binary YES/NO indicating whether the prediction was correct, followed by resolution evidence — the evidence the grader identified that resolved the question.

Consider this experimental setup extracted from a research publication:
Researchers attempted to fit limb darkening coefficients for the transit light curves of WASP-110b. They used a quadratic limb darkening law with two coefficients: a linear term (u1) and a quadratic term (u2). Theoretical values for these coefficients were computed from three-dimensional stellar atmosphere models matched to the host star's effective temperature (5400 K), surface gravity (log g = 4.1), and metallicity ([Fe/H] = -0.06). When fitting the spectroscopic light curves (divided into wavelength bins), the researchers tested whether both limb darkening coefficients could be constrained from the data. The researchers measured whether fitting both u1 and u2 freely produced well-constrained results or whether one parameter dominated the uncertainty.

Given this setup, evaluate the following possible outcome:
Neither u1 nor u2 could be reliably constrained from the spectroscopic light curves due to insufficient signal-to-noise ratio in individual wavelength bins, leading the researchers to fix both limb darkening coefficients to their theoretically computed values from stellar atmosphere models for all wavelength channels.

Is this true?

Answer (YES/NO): NO